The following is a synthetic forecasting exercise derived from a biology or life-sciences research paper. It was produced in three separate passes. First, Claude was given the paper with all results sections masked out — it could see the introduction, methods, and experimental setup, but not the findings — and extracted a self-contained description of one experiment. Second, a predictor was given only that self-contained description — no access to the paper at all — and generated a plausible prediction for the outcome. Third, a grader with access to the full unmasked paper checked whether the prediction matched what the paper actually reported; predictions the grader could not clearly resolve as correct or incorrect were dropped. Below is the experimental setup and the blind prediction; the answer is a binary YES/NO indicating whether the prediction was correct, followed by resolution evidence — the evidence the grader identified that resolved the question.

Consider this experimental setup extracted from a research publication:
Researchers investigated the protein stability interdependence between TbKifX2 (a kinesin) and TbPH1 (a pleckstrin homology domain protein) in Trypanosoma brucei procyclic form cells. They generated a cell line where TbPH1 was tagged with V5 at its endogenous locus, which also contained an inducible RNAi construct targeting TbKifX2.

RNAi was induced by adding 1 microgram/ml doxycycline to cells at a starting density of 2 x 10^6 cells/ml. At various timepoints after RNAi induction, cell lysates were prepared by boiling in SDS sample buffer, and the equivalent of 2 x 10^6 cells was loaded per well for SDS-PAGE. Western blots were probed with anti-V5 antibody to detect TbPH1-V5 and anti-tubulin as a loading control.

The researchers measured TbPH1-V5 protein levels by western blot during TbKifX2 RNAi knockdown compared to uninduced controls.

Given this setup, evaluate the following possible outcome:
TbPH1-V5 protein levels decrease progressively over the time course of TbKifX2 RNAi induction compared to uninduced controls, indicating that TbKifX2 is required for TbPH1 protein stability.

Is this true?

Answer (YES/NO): NO